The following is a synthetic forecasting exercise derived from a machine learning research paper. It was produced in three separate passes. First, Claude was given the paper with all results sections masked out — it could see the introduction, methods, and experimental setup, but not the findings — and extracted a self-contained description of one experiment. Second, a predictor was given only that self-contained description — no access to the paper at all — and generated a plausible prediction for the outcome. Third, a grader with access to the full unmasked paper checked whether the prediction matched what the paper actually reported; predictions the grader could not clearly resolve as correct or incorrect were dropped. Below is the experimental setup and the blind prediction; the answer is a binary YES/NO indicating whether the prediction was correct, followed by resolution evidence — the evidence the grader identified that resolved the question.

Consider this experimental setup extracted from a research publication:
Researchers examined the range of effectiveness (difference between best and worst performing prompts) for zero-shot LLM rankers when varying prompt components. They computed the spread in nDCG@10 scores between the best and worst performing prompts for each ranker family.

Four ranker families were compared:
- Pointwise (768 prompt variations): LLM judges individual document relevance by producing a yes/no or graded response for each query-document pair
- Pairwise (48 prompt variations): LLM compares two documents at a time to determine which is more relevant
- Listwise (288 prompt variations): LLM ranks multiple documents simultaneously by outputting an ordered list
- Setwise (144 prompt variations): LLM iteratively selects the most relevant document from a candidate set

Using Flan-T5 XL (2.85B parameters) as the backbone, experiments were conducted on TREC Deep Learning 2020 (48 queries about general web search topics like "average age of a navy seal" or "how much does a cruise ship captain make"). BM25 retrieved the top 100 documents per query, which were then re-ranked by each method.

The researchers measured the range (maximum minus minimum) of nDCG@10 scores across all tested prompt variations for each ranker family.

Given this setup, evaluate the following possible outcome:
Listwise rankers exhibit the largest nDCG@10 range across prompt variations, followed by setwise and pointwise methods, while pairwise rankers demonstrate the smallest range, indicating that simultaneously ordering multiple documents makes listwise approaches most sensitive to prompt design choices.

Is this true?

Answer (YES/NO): NO